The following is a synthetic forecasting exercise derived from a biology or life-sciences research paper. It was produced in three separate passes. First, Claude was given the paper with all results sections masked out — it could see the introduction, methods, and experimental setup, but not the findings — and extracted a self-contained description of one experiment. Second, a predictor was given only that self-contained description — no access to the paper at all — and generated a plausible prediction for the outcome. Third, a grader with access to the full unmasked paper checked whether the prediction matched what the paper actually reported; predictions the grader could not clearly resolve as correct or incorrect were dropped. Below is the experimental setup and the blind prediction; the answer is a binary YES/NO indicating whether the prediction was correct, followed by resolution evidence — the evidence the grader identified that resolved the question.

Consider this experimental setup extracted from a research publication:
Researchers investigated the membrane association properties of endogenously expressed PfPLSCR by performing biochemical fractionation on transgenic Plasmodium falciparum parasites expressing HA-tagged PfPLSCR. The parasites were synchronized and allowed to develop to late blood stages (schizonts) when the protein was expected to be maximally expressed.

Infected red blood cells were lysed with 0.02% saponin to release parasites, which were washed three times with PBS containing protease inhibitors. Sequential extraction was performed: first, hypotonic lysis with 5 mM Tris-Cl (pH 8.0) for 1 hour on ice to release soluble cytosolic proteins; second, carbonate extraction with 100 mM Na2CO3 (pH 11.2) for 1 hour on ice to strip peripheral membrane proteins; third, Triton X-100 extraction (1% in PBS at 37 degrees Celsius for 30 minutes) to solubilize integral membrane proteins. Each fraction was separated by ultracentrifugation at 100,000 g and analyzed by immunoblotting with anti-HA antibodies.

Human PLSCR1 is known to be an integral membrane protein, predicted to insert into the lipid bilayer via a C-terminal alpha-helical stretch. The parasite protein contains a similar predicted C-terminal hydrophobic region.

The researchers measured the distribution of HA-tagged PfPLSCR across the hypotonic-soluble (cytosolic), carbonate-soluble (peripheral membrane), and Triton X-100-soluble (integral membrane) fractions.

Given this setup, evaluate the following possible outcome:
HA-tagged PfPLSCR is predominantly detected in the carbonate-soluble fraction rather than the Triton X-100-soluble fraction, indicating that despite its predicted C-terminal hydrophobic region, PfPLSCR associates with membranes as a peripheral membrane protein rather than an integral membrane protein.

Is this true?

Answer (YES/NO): NO